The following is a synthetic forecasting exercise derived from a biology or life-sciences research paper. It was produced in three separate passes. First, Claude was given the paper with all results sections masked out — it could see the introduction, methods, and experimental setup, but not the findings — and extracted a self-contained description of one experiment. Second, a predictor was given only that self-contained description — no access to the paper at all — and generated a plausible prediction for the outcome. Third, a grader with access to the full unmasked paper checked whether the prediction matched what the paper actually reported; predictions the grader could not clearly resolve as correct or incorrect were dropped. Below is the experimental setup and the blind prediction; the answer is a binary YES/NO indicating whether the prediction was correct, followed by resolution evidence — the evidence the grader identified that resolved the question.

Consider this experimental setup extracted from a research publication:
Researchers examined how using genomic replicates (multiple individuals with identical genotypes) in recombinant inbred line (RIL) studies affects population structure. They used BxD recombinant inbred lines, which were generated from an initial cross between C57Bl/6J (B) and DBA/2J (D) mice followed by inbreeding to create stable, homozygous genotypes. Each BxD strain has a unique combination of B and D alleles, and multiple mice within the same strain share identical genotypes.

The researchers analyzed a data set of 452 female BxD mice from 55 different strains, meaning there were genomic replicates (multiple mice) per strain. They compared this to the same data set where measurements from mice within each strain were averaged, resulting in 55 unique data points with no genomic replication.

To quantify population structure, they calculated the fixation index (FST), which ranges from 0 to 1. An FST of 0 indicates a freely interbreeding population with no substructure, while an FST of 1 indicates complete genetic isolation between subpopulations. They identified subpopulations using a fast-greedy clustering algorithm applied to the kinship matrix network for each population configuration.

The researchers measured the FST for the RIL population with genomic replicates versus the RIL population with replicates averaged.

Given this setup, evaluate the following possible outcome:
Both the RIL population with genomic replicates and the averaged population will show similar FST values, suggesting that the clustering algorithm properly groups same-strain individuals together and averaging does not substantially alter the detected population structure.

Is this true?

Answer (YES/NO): NO